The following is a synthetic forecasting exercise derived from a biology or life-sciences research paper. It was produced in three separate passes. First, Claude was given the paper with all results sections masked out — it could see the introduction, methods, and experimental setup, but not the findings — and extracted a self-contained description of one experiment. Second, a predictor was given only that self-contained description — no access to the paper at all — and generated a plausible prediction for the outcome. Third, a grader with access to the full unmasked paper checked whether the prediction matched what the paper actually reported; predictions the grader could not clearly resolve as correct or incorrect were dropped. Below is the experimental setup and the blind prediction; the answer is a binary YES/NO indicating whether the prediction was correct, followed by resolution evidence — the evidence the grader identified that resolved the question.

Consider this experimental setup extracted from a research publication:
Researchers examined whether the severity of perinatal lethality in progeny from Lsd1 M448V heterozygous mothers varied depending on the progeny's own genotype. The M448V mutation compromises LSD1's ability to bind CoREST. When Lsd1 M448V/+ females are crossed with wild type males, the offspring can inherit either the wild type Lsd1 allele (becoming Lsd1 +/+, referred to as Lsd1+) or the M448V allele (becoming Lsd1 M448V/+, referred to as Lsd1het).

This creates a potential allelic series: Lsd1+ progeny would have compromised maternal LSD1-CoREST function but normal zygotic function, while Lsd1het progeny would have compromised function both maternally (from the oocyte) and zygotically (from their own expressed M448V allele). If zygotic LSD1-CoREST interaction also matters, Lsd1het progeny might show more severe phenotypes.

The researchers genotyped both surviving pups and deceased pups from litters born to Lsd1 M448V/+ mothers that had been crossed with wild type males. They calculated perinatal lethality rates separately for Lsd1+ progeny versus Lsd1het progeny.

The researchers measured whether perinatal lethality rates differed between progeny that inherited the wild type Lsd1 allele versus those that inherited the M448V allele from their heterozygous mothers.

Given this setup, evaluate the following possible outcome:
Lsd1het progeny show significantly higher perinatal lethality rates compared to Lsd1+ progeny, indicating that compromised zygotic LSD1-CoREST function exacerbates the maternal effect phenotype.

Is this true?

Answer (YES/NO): NO